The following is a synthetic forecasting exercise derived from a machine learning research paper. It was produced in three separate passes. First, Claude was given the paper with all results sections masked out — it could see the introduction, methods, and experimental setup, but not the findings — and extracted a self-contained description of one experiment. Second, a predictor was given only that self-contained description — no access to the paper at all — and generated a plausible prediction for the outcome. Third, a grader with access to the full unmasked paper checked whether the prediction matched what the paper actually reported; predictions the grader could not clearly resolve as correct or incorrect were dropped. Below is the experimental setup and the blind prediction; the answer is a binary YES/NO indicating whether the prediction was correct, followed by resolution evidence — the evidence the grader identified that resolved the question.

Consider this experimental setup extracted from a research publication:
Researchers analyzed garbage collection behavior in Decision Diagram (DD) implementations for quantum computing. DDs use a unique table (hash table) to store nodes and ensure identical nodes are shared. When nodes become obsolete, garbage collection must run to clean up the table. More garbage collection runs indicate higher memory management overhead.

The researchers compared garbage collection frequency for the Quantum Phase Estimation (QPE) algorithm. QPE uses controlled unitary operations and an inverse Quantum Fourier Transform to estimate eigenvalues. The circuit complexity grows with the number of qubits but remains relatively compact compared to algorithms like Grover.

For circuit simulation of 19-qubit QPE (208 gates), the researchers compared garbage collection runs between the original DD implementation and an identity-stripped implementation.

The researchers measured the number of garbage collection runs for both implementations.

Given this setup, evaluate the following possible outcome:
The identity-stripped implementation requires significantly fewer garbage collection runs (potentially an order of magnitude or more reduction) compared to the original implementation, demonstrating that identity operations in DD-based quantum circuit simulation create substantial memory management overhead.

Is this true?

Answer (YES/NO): NO